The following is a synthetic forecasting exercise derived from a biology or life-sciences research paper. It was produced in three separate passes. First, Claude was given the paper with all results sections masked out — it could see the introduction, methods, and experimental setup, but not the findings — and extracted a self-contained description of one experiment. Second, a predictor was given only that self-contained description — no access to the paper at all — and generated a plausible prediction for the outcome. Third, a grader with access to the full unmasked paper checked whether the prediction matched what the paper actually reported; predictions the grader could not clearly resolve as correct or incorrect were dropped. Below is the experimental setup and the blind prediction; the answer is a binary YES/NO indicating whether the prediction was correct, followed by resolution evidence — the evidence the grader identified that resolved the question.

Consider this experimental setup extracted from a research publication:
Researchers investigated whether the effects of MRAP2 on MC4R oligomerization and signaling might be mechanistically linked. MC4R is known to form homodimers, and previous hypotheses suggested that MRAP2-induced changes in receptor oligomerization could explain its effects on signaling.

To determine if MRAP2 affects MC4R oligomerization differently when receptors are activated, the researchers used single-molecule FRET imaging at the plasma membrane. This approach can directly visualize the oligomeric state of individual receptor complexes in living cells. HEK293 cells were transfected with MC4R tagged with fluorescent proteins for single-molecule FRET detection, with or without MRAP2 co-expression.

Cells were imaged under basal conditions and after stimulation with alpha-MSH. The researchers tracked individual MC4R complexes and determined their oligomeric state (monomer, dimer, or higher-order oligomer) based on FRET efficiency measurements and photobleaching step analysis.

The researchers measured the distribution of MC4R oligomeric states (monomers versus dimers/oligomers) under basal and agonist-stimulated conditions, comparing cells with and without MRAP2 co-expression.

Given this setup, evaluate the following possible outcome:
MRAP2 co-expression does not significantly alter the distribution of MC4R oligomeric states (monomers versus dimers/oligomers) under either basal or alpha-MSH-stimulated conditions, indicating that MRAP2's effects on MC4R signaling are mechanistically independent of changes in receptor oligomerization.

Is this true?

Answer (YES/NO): NO